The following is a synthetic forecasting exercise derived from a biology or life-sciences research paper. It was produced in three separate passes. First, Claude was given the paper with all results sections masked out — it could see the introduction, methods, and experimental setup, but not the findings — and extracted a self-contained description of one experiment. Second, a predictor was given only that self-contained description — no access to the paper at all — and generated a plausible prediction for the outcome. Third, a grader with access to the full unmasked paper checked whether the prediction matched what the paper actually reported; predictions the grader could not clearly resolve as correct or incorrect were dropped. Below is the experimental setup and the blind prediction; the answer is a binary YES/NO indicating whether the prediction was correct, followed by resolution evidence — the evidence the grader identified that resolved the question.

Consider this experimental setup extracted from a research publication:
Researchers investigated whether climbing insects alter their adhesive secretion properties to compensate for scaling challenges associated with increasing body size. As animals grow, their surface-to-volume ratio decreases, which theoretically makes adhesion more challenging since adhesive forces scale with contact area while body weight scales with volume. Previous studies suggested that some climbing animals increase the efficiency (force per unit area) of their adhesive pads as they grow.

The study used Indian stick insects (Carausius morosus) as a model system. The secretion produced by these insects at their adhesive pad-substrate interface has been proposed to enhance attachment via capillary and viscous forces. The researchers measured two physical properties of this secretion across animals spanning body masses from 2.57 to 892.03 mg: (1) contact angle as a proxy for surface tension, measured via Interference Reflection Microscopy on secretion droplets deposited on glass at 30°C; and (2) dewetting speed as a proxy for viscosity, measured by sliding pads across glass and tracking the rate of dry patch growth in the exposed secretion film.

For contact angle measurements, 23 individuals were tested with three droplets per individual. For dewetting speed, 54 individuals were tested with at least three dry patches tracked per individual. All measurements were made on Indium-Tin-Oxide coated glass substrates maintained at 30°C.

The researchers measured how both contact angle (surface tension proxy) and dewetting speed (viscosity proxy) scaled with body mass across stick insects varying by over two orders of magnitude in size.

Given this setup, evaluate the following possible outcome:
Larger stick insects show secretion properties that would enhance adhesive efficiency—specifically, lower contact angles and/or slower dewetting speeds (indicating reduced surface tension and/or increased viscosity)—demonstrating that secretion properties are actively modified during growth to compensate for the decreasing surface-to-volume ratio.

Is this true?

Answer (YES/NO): NO